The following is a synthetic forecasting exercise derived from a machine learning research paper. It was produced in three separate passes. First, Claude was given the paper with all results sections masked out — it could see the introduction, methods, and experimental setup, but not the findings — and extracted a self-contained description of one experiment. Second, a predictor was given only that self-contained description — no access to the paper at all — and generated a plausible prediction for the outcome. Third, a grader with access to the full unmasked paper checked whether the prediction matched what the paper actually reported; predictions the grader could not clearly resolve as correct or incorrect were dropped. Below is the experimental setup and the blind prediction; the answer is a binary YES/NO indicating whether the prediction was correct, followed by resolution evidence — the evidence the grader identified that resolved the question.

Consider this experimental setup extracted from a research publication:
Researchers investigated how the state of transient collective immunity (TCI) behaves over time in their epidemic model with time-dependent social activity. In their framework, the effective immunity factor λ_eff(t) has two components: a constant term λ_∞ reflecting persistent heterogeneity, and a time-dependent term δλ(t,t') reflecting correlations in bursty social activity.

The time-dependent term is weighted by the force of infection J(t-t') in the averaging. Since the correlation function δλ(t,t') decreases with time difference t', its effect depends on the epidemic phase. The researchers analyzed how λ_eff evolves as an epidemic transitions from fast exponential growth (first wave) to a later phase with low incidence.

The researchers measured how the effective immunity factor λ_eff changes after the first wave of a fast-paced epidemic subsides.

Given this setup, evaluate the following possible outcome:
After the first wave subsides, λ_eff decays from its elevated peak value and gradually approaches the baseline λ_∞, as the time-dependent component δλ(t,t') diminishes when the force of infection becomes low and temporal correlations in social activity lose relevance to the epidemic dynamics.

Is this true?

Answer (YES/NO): YES